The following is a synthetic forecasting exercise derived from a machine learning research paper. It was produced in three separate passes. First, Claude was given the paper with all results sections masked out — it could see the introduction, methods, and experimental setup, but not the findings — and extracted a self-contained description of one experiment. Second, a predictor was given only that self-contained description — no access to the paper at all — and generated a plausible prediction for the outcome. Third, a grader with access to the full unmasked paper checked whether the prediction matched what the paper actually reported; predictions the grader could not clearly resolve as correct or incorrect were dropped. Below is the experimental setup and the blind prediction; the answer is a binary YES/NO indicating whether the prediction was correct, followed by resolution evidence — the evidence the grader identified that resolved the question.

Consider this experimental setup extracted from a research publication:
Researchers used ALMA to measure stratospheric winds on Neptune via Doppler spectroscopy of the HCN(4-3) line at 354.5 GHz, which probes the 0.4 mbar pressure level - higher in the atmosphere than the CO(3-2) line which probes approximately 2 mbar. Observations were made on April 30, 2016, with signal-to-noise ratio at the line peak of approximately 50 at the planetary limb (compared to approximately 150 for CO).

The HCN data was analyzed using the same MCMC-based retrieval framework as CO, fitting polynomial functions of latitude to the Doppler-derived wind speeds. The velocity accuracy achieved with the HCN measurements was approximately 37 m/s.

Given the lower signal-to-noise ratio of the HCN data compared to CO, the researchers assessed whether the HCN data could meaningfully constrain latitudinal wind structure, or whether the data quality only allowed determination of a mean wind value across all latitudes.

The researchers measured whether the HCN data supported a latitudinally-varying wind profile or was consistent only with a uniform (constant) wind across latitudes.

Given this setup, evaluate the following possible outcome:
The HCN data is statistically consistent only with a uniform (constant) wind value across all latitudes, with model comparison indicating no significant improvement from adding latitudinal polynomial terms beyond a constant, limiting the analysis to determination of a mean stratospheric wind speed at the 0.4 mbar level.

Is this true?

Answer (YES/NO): NO